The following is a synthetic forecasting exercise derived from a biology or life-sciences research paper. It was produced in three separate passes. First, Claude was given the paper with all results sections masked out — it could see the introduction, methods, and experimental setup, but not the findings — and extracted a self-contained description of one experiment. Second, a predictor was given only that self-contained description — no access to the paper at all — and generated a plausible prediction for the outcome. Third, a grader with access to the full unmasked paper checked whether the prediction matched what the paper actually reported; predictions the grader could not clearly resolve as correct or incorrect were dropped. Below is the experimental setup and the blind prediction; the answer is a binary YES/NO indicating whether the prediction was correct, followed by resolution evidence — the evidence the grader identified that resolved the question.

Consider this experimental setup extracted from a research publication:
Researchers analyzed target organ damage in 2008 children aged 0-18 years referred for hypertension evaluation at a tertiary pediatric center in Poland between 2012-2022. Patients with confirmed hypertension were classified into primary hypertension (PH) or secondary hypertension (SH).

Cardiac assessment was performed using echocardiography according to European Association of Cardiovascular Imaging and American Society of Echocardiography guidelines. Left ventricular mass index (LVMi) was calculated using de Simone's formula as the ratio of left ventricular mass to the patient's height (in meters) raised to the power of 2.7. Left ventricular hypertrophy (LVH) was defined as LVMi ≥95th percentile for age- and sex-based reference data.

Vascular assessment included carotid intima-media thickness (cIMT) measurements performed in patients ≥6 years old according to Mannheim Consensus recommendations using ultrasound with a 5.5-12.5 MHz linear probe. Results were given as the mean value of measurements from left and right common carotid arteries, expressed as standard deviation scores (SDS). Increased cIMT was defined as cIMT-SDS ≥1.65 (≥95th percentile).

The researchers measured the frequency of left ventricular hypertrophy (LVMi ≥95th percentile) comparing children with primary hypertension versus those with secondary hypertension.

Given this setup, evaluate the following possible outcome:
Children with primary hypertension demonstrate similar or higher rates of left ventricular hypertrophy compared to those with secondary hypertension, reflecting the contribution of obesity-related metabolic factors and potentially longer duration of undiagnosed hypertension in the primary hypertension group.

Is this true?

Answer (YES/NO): NO